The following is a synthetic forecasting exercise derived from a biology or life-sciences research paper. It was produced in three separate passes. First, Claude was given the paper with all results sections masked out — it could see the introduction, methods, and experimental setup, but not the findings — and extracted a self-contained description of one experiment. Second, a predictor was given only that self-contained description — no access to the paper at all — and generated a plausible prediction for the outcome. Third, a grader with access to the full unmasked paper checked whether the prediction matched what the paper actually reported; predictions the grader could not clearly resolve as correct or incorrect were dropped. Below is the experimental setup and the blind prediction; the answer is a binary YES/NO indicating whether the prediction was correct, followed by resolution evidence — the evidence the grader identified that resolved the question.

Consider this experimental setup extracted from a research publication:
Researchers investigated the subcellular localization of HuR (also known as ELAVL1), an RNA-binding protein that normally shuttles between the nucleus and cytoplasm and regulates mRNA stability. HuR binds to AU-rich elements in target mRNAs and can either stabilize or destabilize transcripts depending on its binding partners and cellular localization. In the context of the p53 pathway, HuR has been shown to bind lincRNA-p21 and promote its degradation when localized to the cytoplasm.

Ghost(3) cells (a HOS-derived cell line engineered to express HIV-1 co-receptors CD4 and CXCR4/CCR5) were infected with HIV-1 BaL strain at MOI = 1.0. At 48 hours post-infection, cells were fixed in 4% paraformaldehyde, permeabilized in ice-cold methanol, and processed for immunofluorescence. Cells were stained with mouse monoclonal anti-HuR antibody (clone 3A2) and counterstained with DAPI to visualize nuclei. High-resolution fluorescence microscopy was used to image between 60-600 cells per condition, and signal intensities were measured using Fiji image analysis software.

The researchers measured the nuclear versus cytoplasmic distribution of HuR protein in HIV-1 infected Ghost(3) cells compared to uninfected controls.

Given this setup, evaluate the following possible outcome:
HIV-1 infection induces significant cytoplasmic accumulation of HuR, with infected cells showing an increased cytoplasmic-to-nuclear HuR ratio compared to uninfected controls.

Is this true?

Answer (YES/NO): NO